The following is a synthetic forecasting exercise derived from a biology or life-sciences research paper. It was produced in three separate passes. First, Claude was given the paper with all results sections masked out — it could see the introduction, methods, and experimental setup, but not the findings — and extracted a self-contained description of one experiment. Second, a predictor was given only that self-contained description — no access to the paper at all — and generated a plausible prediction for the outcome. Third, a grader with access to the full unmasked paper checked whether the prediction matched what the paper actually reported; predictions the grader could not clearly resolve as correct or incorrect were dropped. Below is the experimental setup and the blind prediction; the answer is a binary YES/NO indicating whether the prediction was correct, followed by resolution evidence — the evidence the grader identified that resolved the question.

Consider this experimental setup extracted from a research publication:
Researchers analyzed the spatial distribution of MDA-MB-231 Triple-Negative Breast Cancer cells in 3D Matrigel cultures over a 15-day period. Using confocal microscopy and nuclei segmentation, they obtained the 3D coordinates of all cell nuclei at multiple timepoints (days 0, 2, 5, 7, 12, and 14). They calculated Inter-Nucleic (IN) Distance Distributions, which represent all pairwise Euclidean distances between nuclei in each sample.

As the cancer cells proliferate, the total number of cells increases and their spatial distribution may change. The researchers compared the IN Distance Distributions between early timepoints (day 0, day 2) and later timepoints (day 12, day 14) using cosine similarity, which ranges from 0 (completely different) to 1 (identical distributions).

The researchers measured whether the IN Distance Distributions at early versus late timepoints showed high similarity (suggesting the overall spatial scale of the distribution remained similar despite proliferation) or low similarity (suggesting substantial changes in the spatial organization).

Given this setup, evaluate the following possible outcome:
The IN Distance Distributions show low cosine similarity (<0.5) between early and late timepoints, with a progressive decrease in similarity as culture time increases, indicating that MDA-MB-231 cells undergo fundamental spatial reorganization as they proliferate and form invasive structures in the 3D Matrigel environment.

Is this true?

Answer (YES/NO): NO